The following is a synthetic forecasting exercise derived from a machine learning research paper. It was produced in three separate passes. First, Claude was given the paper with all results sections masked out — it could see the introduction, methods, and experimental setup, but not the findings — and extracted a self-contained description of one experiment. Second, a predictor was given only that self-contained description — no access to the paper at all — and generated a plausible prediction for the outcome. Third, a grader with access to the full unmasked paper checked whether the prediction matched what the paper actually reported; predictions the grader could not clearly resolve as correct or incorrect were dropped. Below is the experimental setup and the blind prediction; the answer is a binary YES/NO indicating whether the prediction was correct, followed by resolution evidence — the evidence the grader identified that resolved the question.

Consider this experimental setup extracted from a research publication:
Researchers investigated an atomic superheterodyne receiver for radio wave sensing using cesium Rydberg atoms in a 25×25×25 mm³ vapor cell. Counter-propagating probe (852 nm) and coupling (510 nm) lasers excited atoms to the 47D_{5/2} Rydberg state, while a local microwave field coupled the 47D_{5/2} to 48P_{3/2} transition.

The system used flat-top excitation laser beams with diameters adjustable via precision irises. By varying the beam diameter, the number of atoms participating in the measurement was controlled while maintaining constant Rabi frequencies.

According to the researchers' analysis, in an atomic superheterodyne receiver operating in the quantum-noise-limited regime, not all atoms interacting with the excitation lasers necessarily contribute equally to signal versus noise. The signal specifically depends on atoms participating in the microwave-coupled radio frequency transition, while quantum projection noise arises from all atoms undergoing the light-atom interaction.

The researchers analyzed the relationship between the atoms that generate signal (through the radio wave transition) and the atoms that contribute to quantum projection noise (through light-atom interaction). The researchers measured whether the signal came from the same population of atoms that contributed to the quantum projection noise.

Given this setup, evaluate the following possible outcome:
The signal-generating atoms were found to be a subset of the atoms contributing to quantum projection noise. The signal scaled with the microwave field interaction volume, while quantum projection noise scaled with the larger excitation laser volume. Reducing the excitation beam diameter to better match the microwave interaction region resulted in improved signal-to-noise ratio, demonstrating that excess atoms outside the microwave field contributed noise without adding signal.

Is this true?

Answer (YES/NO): NO